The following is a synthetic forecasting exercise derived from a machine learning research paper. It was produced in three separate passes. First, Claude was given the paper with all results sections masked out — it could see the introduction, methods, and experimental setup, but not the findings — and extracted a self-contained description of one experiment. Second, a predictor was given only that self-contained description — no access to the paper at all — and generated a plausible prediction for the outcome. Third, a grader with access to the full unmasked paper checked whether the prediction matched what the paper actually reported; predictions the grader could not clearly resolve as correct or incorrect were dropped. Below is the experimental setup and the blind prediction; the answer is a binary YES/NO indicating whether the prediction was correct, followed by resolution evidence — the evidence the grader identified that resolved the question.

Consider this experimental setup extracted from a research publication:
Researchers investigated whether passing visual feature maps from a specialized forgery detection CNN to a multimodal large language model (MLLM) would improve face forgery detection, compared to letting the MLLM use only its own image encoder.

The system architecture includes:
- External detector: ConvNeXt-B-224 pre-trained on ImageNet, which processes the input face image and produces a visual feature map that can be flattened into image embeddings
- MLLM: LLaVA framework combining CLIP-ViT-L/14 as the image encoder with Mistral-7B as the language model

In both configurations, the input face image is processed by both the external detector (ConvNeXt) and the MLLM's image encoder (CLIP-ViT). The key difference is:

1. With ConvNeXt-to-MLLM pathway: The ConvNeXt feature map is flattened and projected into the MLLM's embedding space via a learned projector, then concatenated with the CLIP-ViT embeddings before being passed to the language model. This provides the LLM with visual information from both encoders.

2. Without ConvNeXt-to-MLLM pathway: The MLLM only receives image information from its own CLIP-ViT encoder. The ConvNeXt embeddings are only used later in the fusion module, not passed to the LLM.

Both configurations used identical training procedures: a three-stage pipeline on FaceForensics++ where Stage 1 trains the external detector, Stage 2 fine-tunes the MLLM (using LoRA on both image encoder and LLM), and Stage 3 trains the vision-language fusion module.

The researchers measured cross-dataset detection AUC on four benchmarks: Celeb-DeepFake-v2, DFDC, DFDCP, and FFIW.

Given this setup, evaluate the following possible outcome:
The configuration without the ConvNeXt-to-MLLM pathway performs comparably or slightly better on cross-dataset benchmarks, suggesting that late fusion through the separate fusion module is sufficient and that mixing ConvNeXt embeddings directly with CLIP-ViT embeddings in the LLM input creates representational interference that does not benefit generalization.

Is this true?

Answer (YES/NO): NO